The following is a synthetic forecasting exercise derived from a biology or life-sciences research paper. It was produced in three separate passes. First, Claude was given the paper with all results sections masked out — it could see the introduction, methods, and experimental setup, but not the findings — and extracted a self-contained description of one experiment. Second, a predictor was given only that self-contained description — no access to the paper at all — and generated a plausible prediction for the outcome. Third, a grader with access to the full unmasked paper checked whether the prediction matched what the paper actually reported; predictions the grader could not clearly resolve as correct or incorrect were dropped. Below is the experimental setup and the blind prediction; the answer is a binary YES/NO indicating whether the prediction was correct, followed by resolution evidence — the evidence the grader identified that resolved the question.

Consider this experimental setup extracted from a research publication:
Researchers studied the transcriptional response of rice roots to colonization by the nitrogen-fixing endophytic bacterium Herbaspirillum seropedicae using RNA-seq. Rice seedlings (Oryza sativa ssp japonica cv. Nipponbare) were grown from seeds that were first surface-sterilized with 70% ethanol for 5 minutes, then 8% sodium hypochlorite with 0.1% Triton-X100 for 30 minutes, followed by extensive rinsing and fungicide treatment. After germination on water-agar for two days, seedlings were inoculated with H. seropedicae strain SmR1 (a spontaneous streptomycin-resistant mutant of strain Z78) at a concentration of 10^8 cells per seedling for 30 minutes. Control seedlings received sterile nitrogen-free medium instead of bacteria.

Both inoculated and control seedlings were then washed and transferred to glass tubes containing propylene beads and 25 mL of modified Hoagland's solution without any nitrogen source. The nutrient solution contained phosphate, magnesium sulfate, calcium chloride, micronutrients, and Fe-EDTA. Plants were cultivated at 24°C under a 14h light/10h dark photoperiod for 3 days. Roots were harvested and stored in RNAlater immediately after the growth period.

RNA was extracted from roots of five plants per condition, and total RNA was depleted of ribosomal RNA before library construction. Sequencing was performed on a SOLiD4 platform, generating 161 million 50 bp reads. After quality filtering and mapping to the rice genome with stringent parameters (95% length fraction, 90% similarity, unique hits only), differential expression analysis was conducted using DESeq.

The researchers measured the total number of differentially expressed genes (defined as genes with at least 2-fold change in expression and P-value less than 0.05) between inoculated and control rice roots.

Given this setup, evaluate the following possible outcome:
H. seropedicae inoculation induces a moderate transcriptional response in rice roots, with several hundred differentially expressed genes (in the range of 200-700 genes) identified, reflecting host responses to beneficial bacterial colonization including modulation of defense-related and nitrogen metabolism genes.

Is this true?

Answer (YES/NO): YES